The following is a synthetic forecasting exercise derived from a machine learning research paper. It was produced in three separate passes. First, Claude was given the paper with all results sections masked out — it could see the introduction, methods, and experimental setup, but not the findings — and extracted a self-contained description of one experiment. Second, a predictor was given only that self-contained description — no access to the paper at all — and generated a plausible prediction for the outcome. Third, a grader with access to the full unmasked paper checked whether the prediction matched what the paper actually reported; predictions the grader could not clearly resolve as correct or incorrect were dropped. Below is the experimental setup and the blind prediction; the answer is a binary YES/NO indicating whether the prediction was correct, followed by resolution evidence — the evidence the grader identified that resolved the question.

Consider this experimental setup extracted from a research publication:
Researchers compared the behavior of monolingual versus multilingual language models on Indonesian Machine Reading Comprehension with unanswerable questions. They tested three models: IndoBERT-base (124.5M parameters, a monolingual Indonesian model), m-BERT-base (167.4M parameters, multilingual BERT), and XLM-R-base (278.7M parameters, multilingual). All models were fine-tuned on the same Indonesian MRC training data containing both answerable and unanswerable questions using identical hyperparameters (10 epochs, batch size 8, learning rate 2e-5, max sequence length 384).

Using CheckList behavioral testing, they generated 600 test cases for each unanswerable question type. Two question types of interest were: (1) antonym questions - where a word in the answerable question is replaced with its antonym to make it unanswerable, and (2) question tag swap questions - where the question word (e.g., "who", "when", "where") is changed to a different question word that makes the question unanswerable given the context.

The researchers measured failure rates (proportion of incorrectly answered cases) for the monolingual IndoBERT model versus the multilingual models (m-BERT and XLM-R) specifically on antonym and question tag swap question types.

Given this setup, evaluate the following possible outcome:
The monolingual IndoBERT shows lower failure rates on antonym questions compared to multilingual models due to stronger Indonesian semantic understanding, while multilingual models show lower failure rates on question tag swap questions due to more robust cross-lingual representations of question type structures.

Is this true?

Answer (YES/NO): NO